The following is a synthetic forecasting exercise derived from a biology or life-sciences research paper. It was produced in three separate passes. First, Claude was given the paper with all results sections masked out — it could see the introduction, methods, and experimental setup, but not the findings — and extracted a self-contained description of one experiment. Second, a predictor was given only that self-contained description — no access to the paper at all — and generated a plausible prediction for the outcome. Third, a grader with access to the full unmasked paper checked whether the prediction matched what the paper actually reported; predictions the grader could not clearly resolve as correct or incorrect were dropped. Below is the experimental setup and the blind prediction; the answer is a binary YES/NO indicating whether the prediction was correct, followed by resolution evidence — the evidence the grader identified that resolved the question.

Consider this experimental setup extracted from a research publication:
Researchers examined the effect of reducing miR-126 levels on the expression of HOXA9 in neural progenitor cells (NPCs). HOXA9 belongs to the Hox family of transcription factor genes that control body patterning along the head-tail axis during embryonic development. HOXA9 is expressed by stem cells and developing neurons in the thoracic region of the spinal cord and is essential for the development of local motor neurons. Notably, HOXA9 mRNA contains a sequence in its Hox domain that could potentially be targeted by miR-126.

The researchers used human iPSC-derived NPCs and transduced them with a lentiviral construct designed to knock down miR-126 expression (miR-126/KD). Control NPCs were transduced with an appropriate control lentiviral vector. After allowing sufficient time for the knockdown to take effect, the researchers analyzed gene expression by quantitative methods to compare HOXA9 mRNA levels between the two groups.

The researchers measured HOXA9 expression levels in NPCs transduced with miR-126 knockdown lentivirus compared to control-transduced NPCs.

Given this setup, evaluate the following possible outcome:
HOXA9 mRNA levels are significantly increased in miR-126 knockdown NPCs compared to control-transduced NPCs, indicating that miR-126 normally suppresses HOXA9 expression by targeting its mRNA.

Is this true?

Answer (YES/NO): YES